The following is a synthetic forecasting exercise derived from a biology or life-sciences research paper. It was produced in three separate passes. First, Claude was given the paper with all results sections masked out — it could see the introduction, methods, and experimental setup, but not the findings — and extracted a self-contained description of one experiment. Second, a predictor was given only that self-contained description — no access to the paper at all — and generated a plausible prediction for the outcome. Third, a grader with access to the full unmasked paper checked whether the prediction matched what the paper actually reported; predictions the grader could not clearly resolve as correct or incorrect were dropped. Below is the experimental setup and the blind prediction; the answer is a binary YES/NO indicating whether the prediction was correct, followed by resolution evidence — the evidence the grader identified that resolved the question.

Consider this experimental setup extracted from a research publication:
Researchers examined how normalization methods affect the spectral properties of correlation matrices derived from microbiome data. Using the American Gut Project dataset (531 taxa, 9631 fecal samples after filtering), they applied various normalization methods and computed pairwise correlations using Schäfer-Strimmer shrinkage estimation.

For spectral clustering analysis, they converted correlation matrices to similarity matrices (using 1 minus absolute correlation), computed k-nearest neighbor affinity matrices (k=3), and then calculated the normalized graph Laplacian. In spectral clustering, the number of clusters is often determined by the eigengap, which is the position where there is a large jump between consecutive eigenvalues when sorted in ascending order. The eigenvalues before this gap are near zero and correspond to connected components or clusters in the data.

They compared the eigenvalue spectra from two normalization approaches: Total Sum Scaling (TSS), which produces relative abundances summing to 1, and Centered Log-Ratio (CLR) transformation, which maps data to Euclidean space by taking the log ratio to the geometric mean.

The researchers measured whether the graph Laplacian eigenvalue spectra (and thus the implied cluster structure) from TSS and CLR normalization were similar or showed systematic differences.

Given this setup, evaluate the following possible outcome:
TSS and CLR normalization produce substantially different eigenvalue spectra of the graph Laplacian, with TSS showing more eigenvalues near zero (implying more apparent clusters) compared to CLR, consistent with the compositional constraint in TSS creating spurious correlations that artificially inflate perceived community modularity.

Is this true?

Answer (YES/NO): NO